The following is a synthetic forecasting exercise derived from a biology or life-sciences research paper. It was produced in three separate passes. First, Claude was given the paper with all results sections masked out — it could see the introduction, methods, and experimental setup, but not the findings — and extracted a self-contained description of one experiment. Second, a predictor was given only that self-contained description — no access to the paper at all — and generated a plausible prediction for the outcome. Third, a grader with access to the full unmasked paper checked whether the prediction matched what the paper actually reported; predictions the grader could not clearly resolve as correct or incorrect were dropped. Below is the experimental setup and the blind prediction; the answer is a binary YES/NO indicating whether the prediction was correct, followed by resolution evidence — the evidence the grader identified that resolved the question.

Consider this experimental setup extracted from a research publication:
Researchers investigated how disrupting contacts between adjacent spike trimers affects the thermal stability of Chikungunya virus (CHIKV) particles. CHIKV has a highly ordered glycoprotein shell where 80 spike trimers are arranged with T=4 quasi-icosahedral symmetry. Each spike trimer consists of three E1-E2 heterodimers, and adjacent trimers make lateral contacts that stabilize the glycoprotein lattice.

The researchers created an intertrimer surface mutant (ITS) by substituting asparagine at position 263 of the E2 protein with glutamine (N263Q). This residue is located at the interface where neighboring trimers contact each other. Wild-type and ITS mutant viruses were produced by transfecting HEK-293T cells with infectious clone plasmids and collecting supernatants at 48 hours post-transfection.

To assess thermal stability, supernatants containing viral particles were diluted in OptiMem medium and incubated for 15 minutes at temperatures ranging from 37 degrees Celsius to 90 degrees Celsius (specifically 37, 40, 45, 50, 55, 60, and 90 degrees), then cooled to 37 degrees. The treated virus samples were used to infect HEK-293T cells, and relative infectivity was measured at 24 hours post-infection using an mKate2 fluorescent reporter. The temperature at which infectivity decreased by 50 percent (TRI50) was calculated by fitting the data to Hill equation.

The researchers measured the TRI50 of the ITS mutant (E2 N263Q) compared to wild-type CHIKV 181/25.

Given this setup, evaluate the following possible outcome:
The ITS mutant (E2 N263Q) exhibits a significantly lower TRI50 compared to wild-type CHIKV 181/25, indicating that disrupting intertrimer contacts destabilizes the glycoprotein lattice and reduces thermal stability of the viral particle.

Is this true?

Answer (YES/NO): YES